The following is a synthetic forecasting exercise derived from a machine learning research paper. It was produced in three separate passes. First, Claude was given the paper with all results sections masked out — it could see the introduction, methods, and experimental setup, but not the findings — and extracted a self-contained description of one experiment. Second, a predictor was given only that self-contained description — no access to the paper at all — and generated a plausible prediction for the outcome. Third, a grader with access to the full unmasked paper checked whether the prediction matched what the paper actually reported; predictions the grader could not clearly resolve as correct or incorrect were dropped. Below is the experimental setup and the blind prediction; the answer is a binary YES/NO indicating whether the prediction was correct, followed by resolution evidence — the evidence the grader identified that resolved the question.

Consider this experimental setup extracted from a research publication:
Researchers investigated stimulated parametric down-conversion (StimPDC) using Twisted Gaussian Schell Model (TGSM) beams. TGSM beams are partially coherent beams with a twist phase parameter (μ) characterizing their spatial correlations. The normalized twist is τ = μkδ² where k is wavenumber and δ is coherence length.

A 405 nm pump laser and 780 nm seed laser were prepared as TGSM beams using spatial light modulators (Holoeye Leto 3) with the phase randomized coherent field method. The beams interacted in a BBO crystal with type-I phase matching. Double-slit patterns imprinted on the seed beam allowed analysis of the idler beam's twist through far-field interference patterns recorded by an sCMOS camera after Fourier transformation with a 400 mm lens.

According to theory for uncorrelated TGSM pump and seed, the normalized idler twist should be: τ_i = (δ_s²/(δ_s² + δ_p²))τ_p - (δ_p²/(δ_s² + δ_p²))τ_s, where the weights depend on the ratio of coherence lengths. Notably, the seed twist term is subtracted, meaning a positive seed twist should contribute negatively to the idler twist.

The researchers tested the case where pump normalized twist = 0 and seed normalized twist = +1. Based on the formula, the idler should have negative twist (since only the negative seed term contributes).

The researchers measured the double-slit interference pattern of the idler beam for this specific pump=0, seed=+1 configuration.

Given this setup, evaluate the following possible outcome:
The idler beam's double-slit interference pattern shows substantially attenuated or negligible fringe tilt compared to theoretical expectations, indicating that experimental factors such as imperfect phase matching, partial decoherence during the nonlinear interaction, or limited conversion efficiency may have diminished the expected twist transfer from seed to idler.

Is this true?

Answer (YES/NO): NO